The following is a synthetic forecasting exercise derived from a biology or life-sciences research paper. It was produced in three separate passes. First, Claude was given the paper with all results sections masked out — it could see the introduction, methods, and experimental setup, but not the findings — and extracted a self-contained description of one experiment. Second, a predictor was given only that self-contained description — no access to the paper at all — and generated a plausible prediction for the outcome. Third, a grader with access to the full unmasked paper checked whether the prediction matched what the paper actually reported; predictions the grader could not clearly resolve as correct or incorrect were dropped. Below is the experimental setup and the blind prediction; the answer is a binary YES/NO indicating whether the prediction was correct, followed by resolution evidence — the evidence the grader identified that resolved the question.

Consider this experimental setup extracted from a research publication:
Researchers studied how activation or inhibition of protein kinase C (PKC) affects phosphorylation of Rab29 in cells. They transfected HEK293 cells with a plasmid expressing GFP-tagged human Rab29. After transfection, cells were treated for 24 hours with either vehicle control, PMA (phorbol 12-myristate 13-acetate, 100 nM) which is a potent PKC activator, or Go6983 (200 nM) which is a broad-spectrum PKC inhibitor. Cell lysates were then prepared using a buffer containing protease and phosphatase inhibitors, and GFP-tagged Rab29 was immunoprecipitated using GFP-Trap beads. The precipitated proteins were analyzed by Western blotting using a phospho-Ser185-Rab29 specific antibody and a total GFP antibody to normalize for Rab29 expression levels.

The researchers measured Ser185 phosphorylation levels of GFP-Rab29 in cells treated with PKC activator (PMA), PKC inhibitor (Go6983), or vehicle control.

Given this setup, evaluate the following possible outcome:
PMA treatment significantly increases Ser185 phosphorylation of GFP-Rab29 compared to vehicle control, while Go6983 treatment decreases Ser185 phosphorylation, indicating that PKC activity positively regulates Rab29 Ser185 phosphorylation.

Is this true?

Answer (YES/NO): YES